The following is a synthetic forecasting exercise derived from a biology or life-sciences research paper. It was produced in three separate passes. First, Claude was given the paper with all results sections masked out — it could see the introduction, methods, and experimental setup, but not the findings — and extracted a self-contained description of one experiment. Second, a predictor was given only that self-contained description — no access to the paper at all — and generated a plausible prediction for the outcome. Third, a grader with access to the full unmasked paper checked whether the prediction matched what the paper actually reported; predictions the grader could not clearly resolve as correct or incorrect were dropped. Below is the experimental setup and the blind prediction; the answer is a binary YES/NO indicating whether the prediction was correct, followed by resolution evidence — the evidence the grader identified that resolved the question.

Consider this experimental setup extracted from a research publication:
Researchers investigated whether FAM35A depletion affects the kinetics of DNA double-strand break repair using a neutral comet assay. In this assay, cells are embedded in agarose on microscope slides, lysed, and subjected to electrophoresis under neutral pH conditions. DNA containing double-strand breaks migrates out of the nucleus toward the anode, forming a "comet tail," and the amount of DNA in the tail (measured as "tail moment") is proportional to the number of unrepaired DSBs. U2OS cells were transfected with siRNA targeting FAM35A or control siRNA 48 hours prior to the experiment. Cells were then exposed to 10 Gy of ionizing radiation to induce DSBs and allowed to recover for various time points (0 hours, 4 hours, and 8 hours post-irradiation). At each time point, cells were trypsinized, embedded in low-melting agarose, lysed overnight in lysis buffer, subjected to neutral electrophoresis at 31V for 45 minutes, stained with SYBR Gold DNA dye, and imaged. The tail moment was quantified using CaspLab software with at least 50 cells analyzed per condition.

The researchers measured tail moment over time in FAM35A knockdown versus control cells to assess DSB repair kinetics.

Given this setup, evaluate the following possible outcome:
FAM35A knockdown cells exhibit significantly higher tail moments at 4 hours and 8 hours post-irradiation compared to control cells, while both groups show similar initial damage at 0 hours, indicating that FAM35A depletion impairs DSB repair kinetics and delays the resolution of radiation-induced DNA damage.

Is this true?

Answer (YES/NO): NO